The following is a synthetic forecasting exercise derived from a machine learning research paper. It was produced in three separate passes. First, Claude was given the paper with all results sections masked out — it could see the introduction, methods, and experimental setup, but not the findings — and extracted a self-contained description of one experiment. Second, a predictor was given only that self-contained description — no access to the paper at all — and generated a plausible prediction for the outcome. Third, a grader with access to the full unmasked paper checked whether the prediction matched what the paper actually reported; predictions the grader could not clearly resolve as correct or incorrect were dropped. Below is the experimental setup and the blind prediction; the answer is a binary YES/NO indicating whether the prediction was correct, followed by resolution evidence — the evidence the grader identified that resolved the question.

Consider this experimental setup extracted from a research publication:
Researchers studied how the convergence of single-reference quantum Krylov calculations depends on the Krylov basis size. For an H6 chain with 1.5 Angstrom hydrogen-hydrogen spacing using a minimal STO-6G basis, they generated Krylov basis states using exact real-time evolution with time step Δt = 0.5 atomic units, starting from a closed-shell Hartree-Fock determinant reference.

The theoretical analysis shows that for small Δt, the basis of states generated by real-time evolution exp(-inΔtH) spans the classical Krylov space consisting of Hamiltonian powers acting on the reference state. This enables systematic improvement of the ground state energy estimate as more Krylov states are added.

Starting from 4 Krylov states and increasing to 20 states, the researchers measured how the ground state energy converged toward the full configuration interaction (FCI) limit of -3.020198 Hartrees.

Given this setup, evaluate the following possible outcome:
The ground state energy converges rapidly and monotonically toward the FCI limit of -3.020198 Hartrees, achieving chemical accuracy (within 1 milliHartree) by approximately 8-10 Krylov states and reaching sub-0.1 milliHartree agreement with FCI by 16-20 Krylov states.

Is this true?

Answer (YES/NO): YES